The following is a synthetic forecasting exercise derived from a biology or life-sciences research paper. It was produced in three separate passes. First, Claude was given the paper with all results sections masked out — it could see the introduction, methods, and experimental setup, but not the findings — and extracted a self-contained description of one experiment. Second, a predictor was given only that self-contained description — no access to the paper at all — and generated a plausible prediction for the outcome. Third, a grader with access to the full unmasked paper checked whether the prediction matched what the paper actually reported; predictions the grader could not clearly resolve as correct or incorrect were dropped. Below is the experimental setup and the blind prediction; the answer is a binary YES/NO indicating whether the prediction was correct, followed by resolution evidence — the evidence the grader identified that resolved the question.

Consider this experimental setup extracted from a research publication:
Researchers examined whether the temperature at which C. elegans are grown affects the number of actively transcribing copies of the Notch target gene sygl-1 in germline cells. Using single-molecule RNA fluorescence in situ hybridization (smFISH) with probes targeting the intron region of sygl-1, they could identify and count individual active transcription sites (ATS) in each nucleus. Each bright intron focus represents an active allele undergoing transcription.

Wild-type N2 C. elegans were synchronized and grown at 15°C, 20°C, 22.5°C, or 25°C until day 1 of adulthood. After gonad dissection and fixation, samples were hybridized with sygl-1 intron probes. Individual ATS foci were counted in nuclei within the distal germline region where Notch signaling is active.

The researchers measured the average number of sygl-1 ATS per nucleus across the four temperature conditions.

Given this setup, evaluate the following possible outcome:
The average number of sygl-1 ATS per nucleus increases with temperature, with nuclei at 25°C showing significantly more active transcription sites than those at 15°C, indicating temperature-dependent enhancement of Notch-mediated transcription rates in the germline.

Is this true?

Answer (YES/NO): NO